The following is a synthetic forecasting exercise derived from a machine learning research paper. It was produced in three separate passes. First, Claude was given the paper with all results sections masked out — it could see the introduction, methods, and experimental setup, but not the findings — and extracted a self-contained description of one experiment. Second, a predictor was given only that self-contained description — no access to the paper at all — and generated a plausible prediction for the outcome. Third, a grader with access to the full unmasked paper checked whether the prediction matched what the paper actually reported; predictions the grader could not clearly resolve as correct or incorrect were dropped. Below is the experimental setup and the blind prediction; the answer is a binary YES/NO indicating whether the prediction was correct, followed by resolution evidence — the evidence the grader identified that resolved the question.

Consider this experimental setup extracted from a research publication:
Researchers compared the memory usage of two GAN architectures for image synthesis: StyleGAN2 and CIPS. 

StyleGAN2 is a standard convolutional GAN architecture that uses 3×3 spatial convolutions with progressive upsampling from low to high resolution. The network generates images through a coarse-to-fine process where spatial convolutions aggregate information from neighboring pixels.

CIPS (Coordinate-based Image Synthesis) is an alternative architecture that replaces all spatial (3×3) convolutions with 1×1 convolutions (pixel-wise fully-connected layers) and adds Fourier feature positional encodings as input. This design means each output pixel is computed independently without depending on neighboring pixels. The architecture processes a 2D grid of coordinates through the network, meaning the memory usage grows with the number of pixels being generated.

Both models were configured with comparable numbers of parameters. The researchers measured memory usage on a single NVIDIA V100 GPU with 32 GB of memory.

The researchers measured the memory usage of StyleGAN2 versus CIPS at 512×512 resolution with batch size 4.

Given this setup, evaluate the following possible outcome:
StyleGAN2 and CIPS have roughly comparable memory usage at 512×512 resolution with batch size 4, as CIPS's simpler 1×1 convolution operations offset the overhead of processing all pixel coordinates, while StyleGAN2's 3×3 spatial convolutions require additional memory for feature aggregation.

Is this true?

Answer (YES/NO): NO